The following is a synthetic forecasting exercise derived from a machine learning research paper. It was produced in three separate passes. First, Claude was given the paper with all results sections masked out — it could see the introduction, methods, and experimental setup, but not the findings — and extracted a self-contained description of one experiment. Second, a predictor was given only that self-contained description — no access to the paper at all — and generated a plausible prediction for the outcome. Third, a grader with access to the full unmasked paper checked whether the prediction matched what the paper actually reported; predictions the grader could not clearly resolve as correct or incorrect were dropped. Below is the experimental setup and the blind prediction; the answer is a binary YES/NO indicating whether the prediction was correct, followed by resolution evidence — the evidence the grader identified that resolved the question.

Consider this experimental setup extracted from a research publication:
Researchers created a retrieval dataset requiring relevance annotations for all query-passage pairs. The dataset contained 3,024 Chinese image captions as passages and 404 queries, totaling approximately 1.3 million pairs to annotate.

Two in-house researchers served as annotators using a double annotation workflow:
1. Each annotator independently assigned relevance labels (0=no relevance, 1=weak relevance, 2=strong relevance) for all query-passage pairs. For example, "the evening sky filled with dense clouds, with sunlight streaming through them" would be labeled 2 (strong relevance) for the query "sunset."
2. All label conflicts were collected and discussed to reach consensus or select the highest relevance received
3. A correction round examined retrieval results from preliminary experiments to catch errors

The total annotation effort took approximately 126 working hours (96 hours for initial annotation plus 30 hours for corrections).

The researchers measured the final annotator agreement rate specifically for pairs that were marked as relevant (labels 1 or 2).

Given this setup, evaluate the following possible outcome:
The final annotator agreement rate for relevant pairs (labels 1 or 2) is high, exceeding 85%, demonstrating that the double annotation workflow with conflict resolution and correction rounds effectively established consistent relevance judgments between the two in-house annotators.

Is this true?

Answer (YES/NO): YES